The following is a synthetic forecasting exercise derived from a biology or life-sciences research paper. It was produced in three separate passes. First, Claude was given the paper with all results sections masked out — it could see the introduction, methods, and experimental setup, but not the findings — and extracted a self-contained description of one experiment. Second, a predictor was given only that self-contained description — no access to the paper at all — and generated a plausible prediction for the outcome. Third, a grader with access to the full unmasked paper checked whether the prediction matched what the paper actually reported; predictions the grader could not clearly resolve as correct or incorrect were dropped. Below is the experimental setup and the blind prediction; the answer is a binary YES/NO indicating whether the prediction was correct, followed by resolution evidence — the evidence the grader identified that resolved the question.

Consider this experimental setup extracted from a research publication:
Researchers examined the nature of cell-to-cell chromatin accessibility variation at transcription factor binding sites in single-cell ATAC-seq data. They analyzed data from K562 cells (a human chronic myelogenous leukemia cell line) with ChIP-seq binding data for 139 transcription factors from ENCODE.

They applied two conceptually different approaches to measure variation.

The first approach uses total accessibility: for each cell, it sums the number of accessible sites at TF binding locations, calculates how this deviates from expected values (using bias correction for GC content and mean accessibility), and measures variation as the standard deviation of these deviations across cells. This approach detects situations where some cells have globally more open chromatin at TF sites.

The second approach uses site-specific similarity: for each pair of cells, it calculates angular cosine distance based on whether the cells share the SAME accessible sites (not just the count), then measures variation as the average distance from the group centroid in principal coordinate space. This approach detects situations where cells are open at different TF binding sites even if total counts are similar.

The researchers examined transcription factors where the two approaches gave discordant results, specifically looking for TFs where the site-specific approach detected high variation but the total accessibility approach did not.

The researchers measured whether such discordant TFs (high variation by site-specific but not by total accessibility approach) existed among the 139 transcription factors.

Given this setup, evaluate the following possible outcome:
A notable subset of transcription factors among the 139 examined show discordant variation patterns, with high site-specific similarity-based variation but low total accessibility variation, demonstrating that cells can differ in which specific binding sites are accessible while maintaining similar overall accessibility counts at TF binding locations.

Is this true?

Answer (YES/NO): YES